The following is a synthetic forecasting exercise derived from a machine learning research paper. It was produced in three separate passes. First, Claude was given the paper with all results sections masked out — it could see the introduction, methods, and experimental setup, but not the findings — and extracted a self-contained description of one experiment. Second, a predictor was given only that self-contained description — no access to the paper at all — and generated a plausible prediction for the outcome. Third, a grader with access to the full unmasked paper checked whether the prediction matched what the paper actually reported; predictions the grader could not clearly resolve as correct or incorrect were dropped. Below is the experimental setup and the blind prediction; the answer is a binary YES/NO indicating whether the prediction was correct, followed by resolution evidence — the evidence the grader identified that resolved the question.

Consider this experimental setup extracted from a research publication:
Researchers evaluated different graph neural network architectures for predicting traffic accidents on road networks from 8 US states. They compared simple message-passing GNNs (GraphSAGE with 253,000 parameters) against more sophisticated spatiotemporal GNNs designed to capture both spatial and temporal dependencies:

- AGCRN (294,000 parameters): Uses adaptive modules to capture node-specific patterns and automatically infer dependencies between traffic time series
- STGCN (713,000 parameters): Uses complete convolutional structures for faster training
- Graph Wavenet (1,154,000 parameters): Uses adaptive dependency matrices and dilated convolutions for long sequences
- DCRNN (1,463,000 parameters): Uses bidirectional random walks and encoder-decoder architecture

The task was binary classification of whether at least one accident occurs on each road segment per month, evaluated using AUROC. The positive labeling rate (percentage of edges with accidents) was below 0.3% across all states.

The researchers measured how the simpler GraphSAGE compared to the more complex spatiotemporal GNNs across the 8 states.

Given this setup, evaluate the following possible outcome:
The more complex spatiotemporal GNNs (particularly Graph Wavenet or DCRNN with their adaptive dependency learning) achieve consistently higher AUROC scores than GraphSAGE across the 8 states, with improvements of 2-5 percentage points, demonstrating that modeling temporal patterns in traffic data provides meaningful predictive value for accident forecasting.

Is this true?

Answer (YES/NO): NO